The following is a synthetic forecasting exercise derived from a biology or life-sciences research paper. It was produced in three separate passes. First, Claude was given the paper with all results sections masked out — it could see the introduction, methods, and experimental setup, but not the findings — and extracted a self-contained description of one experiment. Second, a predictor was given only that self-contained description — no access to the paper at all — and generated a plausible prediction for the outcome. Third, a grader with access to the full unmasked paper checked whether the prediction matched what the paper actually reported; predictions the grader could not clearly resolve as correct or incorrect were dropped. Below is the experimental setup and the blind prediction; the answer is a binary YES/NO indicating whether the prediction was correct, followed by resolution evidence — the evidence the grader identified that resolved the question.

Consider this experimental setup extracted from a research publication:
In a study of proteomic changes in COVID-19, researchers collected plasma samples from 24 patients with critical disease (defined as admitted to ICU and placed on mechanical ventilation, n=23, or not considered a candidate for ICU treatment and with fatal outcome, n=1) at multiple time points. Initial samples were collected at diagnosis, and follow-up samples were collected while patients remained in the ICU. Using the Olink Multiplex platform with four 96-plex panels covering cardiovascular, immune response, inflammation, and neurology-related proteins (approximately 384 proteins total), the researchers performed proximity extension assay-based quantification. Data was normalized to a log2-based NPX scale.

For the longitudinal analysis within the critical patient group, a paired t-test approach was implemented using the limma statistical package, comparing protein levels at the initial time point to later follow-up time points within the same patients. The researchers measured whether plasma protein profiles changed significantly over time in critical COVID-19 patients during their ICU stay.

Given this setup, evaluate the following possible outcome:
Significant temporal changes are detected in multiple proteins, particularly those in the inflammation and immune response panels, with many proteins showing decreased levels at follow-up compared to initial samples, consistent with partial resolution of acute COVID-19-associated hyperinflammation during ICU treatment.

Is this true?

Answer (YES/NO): NO